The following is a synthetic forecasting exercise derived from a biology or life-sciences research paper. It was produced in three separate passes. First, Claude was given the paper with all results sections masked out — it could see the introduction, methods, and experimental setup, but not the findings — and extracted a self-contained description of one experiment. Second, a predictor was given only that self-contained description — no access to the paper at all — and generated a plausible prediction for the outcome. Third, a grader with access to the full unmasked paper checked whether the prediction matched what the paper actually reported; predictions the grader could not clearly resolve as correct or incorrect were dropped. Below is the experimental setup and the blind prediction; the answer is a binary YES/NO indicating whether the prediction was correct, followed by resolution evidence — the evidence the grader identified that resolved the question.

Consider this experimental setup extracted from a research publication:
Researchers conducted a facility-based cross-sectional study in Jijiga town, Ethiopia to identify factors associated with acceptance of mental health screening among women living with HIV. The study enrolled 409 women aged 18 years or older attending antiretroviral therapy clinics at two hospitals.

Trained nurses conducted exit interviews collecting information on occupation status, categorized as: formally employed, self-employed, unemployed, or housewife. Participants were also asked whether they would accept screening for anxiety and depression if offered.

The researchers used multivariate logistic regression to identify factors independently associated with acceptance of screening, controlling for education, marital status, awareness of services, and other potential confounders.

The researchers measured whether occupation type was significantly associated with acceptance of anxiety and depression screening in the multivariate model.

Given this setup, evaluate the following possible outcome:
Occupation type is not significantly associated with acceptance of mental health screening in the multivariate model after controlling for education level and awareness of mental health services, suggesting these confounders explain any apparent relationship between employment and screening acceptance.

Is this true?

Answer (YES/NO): NO